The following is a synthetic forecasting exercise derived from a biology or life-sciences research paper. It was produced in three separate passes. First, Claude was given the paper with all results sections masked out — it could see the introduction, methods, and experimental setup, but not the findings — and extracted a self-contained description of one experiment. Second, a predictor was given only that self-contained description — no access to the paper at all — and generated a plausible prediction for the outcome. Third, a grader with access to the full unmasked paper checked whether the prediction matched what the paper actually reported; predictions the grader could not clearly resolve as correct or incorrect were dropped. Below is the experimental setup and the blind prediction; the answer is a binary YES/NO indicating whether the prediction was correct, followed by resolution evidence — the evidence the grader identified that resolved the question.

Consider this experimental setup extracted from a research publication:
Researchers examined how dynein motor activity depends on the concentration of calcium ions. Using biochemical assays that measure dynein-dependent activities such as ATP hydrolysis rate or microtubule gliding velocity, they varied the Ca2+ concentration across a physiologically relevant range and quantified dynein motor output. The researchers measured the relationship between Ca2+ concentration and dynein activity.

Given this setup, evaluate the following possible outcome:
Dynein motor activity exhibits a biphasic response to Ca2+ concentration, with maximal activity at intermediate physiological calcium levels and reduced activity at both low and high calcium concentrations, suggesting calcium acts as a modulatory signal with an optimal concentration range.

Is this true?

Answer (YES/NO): NO